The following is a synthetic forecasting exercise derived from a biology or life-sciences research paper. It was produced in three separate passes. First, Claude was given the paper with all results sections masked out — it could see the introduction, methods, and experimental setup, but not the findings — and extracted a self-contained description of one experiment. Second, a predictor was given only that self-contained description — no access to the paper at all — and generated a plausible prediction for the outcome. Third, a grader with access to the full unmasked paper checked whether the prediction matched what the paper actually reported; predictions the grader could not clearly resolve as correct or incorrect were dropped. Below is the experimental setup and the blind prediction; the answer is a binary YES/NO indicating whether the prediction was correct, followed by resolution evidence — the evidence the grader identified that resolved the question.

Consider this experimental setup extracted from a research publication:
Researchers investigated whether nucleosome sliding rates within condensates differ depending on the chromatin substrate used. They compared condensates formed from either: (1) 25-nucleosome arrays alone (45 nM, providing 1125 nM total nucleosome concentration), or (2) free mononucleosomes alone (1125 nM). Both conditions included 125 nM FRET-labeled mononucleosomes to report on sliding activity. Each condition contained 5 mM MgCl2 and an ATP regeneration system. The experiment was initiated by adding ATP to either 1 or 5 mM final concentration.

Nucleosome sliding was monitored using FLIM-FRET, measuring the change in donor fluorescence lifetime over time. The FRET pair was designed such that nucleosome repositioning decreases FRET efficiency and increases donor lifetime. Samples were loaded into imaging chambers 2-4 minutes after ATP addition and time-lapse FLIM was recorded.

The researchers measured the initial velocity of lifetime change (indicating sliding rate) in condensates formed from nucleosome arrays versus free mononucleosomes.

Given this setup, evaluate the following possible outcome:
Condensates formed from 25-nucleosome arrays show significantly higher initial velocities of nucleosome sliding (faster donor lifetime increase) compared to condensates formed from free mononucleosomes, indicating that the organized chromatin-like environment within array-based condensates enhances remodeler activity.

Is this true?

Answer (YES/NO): NO